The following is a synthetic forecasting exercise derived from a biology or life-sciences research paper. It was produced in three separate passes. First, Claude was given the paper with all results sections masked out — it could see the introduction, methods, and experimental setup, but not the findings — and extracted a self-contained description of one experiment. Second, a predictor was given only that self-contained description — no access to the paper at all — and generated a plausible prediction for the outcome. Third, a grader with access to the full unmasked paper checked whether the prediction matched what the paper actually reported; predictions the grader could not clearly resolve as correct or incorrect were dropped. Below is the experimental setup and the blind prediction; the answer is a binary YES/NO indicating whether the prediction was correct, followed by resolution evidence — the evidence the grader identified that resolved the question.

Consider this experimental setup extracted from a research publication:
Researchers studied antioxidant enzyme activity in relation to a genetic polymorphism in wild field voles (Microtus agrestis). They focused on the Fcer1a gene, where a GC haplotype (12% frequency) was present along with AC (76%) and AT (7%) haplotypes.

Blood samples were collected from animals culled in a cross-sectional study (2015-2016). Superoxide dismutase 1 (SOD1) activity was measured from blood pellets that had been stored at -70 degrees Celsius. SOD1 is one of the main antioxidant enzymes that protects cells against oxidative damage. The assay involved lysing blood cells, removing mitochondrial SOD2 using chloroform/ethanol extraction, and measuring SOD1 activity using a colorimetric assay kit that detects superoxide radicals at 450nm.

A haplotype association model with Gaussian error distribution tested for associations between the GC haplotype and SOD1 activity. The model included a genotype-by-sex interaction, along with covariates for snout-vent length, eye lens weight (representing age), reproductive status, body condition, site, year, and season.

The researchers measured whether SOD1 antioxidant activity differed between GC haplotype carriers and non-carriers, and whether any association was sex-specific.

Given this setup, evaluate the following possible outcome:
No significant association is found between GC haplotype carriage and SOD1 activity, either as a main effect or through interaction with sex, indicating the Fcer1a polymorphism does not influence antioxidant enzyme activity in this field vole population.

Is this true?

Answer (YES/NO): NO